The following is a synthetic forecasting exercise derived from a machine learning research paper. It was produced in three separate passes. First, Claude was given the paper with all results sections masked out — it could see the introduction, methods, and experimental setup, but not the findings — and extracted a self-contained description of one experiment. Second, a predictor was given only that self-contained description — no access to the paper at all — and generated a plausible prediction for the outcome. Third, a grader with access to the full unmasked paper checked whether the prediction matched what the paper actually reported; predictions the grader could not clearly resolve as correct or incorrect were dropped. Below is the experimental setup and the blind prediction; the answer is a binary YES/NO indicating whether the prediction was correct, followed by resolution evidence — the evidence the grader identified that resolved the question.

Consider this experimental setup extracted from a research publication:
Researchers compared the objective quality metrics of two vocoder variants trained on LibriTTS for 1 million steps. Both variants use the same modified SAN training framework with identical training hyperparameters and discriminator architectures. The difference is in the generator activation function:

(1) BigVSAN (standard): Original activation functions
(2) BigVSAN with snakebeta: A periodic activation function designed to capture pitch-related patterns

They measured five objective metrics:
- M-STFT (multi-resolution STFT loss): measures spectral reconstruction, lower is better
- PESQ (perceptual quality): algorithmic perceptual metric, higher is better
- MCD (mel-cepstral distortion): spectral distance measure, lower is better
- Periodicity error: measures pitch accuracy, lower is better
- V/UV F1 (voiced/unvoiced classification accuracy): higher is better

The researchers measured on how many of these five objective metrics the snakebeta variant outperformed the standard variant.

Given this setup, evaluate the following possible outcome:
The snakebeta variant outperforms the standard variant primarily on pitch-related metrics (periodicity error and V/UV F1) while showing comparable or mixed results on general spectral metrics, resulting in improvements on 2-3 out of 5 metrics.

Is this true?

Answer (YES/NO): YES